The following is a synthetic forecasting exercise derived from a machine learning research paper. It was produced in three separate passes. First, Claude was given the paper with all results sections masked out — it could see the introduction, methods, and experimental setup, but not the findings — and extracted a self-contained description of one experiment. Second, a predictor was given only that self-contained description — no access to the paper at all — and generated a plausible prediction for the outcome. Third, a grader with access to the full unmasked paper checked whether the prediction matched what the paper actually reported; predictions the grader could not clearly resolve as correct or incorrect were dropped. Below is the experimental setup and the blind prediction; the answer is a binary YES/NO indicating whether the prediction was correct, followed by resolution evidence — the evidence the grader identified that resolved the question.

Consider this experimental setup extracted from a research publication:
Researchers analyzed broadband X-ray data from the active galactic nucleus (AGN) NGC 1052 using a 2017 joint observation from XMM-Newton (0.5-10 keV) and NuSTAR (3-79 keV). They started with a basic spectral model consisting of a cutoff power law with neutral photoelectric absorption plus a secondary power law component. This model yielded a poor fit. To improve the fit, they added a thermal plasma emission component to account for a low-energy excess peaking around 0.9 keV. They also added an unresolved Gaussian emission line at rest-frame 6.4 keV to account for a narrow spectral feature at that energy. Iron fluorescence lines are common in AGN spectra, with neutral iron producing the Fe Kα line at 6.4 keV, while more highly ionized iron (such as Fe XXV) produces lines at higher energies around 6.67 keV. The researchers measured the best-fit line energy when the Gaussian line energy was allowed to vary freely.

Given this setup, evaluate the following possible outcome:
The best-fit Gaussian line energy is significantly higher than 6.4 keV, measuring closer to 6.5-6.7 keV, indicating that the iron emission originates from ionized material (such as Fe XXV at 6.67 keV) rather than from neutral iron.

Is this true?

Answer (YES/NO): NO